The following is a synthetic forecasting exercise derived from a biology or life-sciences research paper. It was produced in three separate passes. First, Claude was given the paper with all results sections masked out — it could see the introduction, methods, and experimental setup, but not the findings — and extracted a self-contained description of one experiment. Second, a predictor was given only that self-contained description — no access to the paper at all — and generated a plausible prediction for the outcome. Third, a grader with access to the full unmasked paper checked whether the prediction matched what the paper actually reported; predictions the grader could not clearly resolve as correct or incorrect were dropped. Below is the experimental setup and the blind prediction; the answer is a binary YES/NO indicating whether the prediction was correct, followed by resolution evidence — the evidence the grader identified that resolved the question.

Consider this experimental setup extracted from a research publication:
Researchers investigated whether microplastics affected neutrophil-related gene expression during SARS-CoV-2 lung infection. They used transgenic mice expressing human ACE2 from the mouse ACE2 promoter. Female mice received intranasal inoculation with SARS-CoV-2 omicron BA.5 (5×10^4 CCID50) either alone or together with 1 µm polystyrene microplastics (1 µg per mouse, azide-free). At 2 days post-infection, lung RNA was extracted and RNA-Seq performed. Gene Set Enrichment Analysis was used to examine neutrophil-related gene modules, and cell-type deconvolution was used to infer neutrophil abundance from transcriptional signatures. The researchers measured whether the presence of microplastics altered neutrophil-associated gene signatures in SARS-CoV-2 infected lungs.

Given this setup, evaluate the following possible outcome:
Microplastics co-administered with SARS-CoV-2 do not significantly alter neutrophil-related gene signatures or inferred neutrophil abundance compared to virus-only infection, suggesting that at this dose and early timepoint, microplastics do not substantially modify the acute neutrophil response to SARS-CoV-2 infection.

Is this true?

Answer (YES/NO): YES